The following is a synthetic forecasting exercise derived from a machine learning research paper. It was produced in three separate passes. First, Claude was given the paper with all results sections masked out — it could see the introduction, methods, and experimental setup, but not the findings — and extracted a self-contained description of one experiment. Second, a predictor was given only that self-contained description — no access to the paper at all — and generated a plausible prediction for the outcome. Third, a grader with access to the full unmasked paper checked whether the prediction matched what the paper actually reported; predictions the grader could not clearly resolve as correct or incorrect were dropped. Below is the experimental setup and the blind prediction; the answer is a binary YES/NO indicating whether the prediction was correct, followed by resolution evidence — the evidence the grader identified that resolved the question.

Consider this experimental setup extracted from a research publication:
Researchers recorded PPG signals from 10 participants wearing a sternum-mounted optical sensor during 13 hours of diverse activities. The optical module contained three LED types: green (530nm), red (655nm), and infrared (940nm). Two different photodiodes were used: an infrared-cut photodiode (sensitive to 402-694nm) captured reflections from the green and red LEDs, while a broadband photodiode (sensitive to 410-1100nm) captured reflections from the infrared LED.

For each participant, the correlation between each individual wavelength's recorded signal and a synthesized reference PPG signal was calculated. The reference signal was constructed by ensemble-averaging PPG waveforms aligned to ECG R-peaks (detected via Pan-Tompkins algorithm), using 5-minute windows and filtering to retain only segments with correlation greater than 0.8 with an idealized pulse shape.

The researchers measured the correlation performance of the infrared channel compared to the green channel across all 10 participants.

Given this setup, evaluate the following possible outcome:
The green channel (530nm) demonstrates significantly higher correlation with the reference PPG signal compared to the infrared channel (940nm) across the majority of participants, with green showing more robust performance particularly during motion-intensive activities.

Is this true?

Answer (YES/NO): NO